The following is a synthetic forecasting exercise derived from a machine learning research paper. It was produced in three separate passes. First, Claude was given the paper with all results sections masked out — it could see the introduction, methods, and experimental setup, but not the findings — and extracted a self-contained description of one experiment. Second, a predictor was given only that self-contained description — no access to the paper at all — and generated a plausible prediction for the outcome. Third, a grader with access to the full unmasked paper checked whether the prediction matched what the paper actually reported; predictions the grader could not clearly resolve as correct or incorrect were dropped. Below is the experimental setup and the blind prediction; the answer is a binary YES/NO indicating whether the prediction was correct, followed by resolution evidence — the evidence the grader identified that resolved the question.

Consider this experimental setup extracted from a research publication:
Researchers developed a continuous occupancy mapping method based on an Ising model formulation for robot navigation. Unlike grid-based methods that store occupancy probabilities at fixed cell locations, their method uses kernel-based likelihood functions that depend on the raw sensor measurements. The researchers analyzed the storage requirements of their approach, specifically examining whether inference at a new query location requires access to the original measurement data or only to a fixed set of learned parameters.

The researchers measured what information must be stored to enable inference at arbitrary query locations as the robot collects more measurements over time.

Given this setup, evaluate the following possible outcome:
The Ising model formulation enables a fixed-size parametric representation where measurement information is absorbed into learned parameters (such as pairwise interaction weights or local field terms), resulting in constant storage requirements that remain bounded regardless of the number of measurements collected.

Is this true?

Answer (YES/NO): NO